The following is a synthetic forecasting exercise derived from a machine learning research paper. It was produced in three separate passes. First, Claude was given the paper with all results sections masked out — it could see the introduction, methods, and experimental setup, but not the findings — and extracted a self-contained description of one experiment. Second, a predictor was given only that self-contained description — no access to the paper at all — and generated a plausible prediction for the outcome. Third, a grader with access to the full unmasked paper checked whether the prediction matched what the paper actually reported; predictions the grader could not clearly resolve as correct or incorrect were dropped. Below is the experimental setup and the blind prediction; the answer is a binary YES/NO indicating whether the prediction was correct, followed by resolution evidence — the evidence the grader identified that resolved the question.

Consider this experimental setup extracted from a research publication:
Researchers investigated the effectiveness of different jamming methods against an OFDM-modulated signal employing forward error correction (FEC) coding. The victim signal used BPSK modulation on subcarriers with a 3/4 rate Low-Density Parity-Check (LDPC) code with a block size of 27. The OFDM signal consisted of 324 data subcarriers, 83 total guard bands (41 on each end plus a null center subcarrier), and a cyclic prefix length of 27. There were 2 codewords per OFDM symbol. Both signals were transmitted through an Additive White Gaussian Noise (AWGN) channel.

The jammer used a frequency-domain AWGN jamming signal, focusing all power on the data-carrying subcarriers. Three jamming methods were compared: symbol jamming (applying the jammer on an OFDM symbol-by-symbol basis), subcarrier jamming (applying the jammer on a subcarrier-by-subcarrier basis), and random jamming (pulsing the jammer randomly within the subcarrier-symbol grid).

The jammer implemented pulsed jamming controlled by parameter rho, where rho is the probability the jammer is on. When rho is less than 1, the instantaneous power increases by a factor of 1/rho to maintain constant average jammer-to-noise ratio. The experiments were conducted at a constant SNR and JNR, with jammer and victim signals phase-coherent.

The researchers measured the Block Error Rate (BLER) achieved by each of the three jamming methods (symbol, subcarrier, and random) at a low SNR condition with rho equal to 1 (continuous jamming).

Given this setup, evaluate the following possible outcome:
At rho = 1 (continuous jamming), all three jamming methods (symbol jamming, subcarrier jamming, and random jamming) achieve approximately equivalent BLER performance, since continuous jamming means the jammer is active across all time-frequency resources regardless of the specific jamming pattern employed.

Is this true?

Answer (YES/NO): YES